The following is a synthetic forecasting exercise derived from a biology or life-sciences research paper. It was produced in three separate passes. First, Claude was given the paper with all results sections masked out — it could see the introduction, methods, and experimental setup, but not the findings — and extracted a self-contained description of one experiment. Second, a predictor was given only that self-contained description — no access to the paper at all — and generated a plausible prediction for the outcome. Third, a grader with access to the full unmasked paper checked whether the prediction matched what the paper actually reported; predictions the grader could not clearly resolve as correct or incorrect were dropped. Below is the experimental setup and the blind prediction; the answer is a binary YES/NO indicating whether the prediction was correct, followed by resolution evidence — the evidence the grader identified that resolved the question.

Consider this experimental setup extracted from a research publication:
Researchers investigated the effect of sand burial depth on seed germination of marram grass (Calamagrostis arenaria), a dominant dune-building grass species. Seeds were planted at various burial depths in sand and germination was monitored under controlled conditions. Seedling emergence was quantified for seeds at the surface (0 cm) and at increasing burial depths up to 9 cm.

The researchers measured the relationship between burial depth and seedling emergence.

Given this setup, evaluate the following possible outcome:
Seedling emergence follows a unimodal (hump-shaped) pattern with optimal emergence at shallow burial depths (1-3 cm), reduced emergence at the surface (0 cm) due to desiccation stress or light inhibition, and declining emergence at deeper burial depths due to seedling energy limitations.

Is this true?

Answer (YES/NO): NO